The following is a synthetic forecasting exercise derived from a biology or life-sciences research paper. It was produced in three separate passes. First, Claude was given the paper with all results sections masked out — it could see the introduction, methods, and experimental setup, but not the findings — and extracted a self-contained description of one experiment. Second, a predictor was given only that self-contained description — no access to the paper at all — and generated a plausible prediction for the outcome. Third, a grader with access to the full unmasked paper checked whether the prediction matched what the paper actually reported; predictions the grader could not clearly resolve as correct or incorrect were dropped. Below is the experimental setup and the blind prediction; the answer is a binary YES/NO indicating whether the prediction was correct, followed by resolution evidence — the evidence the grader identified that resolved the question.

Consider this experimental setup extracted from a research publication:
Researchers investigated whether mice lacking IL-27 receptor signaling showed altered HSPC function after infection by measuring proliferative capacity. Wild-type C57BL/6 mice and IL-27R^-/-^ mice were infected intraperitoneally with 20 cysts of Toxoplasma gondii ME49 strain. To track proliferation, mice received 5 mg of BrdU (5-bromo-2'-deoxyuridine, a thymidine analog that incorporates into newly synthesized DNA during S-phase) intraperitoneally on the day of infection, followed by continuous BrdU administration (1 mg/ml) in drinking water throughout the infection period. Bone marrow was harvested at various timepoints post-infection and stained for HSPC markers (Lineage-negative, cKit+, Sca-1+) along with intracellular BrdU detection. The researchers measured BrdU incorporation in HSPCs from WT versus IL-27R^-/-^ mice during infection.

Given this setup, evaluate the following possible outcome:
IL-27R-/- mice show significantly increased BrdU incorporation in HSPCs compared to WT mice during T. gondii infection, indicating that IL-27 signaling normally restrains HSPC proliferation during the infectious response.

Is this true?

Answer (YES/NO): NO